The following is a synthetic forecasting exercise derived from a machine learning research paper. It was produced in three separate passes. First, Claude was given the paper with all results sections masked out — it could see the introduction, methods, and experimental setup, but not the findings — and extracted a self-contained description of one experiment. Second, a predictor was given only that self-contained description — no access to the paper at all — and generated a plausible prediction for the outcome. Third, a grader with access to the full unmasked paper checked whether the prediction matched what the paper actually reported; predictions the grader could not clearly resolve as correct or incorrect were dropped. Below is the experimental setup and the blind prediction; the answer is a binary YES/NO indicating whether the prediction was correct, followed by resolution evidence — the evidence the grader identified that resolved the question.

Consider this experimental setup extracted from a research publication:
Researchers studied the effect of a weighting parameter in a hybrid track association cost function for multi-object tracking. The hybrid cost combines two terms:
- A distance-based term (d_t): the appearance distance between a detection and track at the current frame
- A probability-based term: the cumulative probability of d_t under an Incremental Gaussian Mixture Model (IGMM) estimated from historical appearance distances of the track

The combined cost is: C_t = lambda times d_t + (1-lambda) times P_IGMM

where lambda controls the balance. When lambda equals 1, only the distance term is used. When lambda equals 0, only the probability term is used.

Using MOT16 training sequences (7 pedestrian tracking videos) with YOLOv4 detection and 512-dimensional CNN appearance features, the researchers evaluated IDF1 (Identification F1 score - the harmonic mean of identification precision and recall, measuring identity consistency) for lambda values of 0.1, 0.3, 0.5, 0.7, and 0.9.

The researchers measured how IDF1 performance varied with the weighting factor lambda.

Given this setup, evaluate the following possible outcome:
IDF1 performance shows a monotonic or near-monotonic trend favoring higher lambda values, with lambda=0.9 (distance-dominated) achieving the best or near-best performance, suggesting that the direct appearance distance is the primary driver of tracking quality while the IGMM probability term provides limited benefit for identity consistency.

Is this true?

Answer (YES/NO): YES